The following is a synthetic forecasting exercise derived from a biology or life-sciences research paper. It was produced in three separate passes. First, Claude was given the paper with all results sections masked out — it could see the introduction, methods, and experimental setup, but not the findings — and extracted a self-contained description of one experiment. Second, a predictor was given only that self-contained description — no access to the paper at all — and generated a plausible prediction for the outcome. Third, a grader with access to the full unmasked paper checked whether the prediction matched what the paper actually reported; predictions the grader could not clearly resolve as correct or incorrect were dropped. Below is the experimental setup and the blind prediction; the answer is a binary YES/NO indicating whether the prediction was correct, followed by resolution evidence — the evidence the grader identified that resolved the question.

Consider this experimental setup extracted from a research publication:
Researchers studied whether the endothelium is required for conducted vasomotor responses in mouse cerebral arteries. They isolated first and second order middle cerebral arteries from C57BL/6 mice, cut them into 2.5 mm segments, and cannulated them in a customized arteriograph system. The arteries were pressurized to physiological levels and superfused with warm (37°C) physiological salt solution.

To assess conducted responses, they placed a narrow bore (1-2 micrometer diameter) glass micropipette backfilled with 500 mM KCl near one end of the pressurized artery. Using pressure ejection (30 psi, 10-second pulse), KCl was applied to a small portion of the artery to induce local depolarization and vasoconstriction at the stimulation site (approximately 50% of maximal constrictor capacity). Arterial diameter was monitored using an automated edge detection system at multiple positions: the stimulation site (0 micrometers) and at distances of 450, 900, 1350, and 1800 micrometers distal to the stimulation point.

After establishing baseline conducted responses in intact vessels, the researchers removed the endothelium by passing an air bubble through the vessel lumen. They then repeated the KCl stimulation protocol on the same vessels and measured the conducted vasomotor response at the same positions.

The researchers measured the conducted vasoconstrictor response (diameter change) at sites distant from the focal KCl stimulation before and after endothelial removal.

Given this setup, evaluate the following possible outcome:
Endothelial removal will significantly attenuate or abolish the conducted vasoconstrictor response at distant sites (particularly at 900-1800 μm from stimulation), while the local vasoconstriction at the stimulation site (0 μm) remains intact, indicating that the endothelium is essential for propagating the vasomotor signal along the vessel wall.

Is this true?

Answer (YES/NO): YES